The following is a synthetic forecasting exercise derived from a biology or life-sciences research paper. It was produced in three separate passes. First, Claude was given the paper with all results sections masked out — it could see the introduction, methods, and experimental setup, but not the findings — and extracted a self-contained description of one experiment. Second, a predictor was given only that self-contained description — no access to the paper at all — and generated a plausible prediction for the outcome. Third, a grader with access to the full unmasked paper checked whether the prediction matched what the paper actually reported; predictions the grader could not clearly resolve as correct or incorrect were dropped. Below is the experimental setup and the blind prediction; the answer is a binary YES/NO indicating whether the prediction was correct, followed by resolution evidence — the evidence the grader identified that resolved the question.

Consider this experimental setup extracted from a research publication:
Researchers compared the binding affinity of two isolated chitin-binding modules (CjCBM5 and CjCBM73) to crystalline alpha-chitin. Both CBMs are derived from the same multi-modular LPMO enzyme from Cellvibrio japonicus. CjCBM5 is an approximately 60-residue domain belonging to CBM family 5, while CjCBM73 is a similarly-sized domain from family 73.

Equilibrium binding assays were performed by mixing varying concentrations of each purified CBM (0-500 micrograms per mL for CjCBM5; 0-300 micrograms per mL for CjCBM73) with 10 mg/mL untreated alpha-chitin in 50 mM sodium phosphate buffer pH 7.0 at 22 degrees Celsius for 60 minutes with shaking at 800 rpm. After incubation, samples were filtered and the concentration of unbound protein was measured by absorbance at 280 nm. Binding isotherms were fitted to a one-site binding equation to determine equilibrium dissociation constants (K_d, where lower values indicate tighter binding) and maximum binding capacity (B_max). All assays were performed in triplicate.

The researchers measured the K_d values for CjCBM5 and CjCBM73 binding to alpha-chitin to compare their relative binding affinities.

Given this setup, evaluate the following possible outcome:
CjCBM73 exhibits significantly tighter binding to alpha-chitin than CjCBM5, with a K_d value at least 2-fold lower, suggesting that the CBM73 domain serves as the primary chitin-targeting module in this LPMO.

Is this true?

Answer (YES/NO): NO